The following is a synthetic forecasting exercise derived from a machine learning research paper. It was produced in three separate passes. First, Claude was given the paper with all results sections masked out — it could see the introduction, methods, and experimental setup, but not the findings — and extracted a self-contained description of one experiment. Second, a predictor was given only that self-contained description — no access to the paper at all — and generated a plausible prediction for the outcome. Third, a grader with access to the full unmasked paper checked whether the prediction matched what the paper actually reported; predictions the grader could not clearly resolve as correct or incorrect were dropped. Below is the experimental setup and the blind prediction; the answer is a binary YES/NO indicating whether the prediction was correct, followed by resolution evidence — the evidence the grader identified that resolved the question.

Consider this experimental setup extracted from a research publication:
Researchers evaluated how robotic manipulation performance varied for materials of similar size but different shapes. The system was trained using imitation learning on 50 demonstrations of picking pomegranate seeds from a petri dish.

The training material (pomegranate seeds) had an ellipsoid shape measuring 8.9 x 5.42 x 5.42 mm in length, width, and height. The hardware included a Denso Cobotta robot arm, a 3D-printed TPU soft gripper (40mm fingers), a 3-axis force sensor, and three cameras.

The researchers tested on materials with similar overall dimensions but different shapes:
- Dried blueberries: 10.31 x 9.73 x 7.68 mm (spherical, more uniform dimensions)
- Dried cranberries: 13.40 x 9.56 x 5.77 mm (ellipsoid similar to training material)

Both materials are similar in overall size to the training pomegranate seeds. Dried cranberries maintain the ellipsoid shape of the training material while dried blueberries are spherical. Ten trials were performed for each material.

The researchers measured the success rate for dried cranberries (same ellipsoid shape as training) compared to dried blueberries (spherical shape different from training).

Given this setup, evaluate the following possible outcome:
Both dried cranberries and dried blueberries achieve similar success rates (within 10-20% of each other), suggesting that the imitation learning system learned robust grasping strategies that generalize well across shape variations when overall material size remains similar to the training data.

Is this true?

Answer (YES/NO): YES